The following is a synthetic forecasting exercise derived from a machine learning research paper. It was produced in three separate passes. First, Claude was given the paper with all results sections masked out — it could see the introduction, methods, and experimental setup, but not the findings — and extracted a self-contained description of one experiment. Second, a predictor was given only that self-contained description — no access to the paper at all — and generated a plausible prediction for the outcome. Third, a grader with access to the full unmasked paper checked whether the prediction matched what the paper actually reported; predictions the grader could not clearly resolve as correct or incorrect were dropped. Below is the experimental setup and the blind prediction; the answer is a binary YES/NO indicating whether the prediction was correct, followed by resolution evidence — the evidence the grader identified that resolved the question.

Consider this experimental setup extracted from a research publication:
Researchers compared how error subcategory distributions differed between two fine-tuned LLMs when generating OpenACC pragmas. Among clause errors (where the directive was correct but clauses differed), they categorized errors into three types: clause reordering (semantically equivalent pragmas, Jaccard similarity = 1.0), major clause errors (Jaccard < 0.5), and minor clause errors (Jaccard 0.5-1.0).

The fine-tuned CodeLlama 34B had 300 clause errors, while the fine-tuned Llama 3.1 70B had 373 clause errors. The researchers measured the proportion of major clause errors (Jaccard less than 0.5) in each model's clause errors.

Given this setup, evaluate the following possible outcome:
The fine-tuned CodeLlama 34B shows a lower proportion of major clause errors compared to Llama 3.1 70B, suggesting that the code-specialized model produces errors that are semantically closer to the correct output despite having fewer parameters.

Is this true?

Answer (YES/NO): YES